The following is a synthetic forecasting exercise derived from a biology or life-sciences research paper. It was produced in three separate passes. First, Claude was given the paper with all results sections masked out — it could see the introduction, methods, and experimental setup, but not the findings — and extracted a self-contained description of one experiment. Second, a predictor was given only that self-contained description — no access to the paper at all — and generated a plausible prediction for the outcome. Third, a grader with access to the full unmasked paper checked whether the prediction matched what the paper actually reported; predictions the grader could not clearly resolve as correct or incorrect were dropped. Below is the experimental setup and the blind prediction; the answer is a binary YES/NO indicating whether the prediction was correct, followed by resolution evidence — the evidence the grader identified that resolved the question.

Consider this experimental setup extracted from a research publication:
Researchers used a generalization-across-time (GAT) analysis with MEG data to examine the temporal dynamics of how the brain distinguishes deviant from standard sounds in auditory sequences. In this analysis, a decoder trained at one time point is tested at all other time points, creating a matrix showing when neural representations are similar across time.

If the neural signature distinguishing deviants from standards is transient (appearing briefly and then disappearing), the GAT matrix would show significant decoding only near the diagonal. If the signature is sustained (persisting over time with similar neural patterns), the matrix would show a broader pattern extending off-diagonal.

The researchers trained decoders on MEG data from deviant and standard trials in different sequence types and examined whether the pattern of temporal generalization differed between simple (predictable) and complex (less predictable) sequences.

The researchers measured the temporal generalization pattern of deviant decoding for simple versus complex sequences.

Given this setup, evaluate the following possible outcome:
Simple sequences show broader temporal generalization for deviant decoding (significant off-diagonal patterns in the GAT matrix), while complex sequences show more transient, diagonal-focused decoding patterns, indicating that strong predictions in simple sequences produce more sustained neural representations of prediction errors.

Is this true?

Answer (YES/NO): NO